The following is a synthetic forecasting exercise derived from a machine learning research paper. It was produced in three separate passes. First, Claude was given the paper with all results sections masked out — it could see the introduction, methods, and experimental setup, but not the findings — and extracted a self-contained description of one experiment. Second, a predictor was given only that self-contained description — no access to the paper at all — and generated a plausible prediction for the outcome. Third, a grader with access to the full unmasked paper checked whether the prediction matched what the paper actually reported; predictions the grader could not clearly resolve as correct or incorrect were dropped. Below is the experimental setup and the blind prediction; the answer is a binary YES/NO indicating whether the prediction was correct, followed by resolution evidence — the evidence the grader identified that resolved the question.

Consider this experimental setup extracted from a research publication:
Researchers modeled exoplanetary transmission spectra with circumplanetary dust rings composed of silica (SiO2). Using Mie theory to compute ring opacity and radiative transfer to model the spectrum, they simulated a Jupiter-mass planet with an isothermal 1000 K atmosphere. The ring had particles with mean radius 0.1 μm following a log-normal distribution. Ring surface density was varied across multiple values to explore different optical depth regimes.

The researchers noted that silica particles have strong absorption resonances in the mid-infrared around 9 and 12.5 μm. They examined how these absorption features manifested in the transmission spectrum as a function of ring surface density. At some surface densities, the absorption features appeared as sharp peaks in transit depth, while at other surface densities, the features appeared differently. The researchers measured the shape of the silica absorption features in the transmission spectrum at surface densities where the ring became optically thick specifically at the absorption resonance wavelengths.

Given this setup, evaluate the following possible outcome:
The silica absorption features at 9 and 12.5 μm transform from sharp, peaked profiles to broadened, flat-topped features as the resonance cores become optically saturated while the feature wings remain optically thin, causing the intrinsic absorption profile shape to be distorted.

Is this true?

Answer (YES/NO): YES